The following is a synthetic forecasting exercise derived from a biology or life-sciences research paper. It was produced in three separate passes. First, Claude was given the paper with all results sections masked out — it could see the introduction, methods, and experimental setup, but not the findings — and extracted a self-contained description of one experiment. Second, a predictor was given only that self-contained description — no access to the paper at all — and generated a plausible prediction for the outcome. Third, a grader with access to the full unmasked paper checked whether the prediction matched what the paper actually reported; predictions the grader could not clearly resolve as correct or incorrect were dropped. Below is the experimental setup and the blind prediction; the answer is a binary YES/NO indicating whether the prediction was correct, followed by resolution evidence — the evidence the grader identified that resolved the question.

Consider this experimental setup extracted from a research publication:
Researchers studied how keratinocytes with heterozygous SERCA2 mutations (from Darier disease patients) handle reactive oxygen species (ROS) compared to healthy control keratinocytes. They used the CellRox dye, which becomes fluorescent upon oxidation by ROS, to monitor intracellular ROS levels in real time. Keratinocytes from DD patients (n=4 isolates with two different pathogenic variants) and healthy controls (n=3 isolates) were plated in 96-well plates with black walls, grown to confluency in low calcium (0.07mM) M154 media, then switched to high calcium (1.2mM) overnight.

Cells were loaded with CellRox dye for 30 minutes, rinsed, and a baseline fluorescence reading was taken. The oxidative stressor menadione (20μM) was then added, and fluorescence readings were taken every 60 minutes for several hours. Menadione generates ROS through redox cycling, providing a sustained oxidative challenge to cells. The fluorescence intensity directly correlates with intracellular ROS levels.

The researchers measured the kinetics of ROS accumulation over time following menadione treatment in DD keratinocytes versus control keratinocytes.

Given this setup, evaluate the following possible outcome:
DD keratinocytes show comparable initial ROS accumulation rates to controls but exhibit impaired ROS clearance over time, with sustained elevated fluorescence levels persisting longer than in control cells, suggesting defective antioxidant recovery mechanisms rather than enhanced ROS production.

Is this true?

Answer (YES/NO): YES